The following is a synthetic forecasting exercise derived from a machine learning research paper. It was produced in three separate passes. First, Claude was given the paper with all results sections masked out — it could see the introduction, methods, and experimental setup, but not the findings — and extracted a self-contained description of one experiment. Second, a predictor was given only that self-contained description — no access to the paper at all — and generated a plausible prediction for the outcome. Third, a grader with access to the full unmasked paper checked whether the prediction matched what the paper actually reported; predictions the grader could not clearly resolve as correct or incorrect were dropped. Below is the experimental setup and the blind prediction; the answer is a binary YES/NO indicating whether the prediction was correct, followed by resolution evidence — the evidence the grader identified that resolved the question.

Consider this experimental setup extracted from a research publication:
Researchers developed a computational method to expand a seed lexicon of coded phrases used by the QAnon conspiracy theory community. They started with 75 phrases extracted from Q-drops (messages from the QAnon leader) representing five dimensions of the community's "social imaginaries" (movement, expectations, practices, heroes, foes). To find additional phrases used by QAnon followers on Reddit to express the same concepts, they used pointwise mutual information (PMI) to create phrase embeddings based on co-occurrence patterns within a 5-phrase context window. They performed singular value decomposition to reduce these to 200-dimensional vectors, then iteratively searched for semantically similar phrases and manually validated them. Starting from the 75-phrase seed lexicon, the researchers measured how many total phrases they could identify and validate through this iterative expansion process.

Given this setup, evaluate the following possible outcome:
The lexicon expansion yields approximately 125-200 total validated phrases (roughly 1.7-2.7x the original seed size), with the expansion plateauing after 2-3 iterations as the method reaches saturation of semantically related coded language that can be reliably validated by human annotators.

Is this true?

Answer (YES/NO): NO